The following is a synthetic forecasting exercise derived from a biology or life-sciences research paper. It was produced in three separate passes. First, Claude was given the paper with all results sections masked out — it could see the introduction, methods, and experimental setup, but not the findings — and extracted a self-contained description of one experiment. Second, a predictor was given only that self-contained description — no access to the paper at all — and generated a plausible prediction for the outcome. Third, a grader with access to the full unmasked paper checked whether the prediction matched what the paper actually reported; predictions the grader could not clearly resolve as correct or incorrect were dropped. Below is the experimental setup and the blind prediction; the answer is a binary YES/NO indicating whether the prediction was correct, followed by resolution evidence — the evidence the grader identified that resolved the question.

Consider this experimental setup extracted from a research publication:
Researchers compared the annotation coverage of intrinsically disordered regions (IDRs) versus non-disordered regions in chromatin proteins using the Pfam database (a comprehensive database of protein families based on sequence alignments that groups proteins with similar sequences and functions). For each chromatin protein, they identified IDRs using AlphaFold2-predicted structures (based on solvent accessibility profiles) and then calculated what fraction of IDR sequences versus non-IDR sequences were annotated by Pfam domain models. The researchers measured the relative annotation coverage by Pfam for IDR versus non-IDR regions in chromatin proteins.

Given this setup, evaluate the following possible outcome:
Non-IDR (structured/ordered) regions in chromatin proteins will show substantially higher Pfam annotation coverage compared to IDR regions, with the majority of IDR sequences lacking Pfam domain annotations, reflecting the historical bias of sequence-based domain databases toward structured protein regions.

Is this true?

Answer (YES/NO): YES